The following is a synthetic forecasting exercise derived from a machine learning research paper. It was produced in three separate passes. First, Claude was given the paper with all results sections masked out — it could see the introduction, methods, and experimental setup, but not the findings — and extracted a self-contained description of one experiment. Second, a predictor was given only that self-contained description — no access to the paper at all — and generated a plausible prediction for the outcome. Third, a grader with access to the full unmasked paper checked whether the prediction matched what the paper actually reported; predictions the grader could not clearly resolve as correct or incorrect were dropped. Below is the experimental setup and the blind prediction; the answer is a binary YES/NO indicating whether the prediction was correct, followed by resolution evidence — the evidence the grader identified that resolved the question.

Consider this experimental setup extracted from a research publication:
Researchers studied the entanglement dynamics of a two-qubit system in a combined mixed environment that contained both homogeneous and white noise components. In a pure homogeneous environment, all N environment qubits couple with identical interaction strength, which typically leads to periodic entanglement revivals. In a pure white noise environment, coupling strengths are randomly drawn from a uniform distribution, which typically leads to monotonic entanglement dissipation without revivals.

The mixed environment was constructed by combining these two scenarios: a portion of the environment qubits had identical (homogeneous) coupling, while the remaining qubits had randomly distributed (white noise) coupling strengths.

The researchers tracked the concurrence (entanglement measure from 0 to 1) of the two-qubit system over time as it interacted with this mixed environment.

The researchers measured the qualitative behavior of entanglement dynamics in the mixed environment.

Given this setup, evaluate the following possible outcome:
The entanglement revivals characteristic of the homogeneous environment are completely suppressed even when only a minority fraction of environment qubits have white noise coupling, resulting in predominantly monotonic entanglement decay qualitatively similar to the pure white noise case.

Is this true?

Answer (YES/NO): NO